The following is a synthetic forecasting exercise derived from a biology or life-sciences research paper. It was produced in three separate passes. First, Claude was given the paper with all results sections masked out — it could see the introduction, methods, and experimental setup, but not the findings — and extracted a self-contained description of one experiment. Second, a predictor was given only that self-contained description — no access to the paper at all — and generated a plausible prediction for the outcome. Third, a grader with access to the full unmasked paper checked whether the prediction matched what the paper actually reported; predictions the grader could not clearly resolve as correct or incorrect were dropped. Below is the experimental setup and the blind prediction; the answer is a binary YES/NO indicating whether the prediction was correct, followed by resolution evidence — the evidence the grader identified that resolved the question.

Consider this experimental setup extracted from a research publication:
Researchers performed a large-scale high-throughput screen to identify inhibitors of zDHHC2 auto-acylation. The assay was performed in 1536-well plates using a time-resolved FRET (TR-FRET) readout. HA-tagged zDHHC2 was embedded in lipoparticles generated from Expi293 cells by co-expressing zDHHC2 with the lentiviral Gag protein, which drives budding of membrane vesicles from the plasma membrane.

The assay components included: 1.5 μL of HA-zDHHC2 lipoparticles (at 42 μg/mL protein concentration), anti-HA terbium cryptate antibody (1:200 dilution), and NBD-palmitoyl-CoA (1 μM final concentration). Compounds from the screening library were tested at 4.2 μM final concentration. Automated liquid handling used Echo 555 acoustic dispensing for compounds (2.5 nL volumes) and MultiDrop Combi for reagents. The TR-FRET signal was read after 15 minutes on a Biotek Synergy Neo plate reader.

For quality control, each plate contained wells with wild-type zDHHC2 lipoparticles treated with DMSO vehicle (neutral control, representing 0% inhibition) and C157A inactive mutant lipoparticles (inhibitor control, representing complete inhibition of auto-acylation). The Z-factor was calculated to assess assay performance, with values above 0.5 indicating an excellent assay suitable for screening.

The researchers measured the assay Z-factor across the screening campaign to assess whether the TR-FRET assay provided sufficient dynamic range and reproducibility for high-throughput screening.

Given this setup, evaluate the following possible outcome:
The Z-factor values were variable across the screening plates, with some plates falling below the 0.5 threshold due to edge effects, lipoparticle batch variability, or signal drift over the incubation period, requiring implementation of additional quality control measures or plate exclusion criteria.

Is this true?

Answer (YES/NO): NO